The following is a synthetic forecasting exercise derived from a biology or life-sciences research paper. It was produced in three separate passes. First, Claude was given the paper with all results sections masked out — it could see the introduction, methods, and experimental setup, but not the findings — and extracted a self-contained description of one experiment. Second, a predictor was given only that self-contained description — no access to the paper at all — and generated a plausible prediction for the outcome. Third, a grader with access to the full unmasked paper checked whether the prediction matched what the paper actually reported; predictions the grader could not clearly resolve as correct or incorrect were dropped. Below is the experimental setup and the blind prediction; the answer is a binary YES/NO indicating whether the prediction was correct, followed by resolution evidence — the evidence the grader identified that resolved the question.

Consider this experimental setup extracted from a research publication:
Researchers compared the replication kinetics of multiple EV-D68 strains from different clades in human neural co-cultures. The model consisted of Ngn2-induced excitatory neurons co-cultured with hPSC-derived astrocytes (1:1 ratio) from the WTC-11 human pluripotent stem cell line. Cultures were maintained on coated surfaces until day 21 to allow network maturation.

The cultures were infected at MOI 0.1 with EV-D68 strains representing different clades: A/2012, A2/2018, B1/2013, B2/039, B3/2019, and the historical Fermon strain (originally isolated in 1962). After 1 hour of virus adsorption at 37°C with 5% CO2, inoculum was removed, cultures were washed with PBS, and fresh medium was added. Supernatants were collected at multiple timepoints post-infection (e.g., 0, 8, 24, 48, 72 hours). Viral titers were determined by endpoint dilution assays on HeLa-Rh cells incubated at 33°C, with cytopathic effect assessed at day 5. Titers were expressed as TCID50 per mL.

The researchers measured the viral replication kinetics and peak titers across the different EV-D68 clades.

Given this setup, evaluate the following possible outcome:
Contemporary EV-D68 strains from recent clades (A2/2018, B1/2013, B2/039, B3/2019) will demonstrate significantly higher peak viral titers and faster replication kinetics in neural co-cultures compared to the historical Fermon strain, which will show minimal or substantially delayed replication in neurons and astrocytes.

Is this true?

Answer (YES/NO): NO